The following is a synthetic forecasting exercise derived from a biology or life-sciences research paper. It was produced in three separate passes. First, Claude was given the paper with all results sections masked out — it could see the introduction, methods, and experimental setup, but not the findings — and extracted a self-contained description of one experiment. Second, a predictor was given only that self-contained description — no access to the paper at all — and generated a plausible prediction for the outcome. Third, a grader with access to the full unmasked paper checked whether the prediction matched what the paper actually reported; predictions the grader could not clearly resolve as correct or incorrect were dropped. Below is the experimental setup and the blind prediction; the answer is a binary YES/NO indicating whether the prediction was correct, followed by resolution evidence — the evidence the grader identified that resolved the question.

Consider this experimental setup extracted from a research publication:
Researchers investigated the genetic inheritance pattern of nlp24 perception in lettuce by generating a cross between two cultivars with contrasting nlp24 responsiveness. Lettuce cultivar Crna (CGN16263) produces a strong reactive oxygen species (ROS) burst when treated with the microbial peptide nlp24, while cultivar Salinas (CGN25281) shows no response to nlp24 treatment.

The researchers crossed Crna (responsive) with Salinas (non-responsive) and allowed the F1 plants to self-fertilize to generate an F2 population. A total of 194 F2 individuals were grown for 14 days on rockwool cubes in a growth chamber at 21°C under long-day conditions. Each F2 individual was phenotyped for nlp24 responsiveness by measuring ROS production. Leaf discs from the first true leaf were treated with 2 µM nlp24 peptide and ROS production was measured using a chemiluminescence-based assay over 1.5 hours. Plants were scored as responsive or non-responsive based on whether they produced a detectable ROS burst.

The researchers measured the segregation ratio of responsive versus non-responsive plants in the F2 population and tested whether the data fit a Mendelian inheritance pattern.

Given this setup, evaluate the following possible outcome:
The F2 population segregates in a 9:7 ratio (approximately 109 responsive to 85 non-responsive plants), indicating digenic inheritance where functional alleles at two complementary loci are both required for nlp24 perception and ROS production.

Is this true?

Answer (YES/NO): NO